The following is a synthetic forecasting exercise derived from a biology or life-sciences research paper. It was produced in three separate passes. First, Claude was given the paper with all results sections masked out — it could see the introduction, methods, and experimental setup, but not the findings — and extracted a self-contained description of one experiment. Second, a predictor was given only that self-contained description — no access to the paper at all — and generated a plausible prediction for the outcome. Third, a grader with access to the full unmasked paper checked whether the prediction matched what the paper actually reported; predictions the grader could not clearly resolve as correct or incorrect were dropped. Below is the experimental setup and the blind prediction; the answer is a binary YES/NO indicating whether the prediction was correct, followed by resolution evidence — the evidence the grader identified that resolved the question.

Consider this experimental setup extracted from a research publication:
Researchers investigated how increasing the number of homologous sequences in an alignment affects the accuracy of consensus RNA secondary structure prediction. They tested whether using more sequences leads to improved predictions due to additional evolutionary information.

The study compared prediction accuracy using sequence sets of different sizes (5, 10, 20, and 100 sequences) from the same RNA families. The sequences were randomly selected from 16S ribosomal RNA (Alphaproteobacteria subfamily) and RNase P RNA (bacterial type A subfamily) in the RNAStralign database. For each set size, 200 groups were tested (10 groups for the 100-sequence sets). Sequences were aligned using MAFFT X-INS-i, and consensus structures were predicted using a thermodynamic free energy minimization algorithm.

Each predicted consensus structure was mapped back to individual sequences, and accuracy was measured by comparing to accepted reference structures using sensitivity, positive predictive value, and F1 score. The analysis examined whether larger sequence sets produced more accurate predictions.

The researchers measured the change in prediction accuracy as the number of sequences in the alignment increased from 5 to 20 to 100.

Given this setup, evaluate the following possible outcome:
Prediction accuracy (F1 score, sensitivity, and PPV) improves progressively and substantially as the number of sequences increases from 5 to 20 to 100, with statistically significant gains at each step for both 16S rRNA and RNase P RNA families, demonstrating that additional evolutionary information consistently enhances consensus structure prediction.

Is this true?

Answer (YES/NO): NO